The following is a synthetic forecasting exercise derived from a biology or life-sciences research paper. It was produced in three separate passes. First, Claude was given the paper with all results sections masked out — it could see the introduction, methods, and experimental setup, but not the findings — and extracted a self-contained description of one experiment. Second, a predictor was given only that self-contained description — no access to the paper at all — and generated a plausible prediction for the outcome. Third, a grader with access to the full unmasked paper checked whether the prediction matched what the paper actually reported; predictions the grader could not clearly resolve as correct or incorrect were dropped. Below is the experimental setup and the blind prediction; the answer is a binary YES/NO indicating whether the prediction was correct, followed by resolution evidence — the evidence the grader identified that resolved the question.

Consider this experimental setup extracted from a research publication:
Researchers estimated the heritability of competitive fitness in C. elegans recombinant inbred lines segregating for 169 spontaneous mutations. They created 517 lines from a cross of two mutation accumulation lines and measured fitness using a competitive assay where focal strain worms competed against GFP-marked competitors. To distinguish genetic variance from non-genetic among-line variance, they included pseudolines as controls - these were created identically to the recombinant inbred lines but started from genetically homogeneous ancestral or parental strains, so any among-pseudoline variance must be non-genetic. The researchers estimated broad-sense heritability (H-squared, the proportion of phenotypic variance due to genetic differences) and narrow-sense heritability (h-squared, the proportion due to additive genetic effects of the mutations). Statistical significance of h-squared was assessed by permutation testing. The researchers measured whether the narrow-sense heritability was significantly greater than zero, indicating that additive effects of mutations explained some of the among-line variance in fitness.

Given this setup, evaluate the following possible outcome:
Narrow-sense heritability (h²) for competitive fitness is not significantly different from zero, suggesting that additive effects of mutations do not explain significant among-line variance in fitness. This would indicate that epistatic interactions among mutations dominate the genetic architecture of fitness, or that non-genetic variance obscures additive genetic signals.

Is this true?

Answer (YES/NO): NO